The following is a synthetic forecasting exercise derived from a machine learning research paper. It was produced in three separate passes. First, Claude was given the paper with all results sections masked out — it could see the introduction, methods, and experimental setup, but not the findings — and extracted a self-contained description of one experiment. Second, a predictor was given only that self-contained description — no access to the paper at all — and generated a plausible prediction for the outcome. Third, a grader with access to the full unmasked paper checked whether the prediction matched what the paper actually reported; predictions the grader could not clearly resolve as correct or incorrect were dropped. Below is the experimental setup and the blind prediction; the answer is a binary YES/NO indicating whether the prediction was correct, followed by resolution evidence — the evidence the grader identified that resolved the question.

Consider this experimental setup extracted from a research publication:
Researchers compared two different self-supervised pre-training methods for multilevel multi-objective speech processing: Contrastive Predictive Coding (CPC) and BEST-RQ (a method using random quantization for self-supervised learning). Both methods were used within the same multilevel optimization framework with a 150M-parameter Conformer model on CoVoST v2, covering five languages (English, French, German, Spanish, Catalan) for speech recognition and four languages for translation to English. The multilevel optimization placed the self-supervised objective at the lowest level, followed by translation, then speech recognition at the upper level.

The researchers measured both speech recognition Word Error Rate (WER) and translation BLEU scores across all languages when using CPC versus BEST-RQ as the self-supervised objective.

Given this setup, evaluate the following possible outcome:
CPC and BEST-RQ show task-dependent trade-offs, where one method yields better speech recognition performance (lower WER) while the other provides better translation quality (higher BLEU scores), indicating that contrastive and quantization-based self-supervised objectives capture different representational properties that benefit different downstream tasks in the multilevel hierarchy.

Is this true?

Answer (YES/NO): NO